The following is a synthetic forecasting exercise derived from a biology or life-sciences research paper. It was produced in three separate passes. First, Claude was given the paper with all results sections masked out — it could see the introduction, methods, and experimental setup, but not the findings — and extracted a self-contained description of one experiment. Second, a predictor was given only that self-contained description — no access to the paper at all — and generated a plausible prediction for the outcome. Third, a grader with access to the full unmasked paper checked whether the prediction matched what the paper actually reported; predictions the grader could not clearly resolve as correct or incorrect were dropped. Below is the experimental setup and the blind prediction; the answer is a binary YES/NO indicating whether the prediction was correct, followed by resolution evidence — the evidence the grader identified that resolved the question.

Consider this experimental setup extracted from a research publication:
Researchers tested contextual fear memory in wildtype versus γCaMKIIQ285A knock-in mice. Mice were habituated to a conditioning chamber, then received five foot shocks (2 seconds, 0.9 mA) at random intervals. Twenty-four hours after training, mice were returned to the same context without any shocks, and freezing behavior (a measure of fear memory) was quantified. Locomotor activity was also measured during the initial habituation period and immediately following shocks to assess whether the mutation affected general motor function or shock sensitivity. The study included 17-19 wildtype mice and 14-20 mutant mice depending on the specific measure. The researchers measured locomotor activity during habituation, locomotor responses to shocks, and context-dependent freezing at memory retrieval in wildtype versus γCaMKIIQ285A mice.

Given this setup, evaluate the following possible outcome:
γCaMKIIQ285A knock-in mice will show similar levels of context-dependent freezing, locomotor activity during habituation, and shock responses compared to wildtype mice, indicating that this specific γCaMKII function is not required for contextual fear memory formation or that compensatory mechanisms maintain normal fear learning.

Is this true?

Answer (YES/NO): NO